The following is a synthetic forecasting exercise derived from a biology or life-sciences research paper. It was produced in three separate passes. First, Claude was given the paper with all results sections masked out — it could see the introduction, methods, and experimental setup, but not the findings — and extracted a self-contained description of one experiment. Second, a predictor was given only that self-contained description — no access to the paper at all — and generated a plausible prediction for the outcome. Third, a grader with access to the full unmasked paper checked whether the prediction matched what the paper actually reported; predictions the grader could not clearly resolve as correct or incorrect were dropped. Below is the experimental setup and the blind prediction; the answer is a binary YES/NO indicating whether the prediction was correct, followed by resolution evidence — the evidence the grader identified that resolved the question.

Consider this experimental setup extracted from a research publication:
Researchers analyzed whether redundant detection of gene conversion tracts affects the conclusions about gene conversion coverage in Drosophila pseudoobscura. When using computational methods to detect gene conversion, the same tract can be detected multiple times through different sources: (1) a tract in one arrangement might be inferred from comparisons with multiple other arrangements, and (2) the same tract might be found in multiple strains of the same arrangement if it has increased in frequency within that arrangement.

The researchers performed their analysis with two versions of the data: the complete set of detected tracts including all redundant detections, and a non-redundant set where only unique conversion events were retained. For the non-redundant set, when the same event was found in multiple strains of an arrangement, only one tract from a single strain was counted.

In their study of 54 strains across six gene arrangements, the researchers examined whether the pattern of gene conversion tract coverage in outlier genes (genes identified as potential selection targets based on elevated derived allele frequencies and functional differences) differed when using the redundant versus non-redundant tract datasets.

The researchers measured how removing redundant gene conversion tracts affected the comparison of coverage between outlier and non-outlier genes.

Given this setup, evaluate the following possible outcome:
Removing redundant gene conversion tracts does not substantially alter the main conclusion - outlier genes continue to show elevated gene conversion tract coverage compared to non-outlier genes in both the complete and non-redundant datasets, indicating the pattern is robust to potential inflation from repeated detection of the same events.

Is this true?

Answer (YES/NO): NO